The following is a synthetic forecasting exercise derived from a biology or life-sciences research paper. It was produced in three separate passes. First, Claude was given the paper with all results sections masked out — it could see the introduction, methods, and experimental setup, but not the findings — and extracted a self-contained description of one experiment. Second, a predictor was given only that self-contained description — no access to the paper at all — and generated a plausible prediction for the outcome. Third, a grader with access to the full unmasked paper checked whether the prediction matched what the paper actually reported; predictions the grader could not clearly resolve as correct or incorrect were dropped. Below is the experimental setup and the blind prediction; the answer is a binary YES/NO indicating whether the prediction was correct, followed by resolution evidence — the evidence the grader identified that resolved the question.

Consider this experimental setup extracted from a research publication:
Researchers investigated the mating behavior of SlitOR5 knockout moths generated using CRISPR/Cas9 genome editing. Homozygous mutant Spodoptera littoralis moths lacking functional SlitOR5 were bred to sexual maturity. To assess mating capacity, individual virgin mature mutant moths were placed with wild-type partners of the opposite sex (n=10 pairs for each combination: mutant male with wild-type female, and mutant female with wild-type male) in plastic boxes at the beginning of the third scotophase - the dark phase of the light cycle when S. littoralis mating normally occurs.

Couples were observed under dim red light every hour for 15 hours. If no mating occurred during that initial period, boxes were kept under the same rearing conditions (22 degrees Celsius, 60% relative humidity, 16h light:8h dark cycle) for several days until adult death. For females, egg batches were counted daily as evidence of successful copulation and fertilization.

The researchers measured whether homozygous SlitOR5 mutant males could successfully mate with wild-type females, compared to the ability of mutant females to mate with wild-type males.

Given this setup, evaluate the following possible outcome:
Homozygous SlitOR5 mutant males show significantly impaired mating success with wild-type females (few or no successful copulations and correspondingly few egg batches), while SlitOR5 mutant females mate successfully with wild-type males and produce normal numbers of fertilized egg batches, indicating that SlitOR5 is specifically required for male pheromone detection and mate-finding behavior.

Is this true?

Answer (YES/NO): YES